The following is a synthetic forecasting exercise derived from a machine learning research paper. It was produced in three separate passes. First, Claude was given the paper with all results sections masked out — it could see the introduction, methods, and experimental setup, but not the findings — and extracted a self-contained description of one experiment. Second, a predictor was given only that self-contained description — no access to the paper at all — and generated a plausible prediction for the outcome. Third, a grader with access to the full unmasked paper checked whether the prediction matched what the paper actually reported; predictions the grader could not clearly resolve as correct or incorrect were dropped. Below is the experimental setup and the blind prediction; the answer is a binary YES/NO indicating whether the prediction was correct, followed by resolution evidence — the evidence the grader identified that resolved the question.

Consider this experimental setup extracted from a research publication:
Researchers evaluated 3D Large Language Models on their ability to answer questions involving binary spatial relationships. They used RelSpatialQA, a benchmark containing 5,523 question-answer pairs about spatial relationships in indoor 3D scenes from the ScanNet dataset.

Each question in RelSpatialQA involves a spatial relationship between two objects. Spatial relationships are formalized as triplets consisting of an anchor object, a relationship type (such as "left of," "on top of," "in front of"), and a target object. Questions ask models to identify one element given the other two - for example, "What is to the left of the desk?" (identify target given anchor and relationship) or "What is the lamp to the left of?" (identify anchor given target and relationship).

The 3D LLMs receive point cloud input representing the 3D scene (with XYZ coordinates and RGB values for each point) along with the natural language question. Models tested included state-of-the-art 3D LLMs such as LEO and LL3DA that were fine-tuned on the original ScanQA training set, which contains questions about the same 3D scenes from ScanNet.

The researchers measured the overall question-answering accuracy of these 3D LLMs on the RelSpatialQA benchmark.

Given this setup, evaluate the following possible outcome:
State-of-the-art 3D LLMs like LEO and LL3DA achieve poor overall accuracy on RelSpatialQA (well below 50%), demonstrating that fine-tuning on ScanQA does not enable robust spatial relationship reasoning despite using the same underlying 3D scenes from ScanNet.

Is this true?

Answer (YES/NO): YES